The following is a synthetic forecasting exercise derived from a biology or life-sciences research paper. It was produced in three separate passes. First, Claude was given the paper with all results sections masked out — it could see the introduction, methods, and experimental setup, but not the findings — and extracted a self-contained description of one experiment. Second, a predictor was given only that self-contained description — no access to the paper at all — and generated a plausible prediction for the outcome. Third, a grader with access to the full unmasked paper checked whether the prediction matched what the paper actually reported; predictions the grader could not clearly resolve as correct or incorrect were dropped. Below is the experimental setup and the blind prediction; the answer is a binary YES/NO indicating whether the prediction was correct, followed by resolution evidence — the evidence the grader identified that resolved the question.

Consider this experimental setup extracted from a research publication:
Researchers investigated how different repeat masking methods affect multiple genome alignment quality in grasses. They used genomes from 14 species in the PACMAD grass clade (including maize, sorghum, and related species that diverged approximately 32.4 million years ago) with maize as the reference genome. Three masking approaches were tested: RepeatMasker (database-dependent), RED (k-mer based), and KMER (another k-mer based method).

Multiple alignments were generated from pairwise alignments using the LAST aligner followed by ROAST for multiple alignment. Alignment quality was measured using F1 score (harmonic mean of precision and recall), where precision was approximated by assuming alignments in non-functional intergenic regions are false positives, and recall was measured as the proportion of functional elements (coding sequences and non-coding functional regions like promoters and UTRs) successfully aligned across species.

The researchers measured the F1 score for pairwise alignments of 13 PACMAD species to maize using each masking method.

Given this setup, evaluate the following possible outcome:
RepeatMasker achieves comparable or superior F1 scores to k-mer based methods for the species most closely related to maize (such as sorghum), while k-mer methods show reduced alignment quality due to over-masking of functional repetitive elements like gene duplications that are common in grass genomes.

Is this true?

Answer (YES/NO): NO